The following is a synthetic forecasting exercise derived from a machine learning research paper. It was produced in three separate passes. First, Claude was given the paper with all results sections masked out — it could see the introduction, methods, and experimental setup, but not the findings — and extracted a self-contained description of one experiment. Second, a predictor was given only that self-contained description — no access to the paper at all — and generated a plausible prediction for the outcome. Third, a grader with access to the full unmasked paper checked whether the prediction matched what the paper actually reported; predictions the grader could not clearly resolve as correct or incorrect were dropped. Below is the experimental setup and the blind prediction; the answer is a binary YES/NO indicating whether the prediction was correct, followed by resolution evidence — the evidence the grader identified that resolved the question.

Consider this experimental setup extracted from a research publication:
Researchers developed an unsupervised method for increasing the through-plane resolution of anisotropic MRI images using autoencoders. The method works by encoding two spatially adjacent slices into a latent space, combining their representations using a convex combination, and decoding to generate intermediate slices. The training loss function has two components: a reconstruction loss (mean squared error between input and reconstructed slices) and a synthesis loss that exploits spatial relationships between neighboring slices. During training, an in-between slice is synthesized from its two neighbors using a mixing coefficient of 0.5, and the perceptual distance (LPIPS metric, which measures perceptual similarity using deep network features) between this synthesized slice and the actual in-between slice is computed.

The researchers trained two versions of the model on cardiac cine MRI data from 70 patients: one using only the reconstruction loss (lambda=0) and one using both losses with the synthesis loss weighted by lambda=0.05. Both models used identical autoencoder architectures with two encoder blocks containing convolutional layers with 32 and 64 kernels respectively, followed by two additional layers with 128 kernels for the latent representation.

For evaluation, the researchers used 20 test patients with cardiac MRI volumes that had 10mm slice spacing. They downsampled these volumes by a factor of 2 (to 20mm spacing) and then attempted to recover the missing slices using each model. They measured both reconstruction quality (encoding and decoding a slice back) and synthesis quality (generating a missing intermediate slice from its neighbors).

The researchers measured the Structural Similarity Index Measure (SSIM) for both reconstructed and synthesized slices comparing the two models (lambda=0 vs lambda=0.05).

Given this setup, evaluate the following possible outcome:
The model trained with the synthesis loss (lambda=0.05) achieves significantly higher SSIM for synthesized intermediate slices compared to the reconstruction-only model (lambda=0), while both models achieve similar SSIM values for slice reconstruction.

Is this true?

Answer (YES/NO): NO